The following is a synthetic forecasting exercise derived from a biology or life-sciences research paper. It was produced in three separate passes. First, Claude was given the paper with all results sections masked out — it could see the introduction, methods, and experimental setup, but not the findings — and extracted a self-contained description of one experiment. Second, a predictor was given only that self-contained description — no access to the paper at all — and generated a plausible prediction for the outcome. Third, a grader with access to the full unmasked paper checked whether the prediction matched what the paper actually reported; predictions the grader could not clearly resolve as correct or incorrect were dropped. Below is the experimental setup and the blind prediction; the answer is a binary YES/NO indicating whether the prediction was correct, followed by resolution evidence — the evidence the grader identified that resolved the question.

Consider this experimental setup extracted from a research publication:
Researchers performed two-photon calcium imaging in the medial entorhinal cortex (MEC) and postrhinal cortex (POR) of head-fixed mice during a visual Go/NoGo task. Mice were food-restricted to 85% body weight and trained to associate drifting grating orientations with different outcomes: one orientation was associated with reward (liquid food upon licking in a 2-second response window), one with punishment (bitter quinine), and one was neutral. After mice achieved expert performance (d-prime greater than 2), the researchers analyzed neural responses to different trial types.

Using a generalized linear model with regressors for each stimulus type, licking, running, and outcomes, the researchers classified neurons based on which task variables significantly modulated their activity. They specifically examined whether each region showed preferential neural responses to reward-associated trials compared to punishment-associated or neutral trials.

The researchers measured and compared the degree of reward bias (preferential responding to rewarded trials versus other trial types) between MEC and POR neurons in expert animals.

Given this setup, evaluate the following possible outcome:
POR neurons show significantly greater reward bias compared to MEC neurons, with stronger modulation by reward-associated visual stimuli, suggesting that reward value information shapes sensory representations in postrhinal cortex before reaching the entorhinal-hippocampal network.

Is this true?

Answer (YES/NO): NO